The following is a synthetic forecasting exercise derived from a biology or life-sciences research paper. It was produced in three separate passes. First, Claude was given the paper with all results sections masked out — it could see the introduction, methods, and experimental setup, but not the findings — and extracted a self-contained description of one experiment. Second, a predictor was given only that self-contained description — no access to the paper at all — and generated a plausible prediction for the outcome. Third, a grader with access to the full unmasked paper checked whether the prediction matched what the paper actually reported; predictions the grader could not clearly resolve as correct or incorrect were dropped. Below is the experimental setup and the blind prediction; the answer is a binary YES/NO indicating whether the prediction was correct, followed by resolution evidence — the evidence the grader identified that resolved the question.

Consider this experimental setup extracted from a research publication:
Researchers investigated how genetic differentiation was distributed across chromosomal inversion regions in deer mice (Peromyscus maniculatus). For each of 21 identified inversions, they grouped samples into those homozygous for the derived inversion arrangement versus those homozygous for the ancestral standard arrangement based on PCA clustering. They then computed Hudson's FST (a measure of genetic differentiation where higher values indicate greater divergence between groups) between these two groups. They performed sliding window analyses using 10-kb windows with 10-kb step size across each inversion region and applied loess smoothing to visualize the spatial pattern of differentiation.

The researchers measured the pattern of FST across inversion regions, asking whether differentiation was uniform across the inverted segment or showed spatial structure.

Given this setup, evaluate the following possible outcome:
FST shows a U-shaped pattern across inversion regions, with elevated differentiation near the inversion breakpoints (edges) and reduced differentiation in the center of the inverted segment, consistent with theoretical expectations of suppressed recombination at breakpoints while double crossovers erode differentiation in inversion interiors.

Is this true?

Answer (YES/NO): NO